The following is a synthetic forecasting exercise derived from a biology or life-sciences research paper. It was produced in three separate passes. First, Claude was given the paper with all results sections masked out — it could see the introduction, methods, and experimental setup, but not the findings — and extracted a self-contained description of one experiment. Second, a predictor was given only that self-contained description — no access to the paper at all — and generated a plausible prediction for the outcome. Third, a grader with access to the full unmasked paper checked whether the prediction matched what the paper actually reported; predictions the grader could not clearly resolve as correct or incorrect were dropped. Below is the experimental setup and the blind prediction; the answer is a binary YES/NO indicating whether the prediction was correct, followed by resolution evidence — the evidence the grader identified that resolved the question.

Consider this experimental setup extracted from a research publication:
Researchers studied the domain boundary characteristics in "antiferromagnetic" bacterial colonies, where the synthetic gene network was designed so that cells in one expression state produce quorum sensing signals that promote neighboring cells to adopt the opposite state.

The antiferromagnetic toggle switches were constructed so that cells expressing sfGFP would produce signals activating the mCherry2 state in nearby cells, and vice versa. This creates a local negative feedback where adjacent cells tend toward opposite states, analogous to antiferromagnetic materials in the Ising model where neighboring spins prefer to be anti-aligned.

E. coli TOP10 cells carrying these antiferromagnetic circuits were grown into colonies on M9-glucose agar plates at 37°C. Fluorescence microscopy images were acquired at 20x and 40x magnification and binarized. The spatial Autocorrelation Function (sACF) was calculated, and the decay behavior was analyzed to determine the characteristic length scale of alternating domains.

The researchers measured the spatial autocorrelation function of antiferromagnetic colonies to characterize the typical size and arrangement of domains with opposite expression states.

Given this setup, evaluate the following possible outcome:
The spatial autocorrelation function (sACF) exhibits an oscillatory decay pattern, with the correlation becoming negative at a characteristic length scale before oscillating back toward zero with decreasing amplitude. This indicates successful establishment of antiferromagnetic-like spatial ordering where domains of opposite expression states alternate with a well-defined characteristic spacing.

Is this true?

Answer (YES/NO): YES